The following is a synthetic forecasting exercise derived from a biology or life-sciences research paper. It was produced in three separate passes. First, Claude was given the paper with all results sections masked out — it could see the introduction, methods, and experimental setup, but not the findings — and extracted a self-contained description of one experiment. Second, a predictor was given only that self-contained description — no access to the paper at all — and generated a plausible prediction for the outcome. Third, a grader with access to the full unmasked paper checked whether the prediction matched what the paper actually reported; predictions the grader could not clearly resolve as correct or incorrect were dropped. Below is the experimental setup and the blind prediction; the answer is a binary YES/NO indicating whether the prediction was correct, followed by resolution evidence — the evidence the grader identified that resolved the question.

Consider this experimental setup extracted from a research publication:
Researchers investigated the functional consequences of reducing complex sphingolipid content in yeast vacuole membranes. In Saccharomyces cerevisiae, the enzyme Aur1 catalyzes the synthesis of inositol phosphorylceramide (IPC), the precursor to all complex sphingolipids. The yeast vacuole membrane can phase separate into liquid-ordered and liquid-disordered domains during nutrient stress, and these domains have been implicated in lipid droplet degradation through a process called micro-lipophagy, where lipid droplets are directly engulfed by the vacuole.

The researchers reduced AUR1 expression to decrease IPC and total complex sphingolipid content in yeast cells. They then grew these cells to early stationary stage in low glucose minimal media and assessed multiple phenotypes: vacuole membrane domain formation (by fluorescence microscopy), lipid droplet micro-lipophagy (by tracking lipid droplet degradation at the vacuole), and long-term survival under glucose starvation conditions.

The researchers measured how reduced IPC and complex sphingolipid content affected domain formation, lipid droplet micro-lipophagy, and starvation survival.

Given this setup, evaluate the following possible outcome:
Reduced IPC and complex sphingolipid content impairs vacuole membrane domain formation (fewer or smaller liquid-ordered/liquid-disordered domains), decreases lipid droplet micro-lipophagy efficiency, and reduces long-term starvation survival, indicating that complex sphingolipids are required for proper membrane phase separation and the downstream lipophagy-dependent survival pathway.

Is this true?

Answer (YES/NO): YES